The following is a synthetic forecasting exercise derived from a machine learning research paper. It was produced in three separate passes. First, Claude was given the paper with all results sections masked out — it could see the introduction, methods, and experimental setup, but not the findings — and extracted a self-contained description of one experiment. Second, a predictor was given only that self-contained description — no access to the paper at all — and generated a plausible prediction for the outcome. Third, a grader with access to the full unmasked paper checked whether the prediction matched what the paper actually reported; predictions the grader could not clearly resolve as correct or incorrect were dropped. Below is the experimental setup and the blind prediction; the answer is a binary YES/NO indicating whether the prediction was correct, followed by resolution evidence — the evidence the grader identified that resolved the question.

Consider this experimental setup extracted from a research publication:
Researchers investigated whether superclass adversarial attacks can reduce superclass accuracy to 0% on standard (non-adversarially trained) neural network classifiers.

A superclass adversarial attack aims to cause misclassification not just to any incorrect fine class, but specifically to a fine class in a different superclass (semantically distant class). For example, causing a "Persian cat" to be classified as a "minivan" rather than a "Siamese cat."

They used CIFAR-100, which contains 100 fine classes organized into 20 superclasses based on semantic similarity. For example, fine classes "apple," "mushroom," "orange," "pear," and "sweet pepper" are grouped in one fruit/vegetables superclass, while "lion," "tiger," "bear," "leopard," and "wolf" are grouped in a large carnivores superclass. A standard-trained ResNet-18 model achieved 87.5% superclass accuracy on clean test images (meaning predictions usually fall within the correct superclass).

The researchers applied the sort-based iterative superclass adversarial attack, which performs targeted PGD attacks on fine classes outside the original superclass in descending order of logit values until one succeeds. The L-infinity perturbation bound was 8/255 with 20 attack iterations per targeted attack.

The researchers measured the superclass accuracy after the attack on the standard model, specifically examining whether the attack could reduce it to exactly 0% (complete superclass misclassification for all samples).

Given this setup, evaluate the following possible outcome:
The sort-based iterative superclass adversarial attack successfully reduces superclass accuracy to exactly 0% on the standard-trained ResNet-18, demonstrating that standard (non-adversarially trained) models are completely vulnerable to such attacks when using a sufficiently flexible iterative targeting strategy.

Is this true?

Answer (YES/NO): YES